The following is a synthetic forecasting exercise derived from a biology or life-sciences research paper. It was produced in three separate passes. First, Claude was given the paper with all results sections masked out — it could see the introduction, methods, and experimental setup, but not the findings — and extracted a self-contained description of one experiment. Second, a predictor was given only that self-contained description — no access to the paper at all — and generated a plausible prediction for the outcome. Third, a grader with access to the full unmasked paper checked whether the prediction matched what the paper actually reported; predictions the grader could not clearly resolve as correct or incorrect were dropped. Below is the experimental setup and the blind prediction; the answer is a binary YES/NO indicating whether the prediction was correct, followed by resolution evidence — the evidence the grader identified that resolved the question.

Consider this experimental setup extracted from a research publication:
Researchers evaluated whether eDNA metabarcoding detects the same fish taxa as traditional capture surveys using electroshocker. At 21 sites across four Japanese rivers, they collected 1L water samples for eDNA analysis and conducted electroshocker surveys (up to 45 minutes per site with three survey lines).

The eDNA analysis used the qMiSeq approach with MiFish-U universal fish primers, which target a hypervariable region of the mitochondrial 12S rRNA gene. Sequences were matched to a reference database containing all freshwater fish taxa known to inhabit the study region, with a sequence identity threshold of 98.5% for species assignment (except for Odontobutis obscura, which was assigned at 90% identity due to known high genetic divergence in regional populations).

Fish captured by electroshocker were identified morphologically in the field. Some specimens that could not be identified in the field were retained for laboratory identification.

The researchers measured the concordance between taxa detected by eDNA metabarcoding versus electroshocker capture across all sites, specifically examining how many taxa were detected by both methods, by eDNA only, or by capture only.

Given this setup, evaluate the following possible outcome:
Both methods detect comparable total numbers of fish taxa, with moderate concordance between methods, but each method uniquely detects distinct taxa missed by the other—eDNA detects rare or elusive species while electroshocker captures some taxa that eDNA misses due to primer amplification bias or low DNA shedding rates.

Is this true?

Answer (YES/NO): NO